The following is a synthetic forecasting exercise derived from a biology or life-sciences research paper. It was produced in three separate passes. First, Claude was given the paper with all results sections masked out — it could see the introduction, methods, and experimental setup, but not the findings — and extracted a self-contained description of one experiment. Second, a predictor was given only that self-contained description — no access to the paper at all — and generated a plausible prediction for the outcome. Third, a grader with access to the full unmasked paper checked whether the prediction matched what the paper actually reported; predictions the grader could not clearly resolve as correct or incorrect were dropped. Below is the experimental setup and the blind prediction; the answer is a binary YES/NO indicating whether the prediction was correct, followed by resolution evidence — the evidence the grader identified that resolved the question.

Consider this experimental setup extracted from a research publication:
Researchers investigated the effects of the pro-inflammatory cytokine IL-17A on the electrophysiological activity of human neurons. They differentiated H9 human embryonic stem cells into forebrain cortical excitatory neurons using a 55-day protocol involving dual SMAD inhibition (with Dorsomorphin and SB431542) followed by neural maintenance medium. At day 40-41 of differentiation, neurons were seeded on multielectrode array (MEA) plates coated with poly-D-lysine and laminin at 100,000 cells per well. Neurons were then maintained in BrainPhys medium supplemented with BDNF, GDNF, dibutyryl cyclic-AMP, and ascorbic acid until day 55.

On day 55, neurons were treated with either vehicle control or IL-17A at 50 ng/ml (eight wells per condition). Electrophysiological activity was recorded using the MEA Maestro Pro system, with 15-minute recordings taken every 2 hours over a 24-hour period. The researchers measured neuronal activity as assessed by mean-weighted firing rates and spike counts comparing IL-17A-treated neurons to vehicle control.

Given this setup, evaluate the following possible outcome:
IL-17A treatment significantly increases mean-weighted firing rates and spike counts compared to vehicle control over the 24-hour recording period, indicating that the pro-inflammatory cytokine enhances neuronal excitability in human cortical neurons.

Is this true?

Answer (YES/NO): NO